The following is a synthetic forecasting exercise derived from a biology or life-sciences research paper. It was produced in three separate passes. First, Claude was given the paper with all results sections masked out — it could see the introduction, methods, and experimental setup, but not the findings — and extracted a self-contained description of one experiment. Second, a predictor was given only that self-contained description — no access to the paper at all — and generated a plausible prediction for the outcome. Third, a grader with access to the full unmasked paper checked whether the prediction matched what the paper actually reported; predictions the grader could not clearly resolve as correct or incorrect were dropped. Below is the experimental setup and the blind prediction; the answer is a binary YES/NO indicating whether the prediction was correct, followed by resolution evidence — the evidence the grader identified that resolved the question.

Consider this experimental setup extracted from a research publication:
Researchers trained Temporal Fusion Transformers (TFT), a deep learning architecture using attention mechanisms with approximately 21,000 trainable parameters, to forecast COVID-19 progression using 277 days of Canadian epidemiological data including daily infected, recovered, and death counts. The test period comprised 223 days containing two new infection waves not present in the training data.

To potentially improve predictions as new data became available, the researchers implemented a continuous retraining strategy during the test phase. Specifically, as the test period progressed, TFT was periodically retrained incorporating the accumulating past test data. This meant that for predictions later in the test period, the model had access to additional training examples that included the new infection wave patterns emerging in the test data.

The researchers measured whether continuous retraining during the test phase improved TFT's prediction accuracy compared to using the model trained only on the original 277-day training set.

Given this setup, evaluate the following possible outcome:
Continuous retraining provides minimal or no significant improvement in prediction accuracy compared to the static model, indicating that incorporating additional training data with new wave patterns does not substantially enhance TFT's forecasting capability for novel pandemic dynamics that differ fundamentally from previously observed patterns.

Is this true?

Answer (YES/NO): YES